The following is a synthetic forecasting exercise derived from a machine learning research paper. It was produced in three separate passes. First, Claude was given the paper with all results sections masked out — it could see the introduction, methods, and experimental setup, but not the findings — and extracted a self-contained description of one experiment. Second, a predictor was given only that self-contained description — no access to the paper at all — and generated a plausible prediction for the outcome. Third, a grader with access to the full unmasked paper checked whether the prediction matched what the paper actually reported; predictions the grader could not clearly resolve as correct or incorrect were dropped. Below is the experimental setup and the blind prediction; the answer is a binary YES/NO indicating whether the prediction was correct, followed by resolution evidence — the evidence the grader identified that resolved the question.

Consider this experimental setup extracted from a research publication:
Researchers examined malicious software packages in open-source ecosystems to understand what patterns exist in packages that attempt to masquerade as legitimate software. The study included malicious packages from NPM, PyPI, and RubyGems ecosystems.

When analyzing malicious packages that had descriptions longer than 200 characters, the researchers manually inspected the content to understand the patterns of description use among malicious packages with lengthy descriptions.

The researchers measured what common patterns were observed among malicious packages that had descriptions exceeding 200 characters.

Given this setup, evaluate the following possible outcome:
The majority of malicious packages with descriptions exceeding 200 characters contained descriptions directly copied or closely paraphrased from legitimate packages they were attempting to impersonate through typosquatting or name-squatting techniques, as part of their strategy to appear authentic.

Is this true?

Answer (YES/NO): NO